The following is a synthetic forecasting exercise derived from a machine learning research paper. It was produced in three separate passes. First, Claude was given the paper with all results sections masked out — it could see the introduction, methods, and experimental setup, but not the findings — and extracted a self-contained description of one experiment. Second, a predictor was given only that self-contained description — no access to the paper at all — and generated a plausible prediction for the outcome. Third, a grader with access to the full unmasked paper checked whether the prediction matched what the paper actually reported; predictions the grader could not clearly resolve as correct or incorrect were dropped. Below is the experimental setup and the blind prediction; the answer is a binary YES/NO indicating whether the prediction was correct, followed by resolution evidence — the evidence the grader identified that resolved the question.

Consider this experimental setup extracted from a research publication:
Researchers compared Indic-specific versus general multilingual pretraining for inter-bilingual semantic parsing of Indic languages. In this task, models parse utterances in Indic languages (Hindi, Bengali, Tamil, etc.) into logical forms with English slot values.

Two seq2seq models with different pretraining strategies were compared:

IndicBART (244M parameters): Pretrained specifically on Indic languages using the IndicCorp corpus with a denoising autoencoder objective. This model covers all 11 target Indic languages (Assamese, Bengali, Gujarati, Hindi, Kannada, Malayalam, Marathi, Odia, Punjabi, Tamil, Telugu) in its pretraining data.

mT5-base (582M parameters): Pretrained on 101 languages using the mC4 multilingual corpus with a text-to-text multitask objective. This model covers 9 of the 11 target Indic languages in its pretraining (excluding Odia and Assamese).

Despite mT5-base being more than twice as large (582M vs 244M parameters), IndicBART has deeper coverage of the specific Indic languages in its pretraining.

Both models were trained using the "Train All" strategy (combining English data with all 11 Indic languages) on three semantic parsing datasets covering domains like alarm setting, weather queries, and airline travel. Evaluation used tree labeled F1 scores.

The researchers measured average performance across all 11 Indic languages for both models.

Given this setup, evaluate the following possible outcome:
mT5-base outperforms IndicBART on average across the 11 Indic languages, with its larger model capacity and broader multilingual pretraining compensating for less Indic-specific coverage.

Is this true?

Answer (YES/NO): NO